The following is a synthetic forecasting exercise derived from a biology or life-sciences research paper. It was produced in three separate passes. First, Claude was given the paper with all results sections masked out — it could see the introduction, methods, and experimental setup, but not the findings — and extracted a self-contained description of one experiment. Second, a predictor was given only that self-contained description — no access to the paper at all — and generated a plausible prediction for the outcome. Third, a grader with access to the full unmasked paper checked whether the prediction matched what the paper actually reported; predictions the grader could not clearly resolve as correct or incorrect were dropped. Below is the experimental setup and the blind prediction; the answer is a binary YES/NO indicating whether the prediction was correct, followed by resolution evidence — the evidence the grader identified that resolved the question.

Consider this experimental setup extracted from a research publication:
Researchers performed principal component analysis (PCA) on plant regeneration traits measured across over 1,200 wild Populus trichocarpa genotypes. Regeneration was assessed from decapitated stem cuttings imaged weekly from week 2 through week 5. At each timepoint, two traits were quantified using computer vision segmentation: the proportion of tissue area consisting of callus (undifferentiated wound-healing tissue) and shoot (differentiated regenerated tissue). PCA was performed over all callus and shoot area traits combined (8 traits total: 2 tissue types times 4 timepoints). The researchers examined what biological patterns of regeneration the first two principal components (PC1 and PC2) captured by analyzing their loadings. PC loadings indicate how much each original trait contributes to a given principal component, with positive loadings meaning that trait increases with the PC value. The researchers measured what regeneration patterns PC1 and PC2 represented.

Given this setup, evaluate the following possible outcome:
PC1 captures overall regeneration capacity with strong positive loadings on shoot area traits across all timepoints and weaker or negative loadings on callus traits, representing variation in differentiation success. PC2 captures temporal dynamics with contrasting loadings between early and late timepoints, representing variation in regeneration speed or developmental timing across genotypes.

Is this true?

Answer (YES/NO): NO